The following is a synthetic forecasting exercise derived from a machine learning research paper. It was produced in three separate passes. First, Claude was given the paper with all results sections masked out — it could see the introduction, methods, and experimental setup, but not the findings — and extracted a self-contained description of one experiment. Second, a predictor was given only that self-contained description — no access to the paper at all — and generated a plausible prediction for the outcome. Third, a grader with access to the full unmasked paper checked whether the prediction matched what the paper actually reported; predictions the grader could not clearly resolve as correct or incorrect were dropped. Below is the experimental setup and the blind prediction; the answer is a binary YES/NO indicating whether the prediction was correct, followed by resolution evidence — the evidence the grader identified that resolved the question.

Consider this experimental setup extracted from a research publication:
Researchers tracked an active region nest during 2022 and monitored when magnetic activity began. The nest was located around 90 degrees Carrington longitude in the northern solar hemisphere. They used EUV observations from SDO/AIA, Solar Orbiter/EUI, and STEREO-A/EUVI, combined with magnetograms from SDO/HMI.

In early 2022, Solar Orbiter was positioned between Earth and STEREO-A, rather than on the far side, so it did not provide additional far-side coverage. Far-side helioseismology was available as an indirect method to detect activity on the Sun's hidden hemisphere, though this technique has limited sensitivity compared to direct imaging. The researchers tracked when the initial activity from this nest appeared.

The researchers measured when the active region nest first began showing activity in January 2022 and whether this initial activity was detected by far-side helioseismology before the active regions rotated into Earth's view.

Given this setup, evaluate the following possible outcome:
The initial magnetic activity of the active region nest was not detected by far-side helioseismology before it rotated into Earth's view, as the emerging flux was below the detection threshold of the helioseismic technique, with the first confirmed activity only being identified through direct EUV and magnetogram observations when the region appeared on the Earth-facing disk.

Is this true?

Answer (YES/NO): YES